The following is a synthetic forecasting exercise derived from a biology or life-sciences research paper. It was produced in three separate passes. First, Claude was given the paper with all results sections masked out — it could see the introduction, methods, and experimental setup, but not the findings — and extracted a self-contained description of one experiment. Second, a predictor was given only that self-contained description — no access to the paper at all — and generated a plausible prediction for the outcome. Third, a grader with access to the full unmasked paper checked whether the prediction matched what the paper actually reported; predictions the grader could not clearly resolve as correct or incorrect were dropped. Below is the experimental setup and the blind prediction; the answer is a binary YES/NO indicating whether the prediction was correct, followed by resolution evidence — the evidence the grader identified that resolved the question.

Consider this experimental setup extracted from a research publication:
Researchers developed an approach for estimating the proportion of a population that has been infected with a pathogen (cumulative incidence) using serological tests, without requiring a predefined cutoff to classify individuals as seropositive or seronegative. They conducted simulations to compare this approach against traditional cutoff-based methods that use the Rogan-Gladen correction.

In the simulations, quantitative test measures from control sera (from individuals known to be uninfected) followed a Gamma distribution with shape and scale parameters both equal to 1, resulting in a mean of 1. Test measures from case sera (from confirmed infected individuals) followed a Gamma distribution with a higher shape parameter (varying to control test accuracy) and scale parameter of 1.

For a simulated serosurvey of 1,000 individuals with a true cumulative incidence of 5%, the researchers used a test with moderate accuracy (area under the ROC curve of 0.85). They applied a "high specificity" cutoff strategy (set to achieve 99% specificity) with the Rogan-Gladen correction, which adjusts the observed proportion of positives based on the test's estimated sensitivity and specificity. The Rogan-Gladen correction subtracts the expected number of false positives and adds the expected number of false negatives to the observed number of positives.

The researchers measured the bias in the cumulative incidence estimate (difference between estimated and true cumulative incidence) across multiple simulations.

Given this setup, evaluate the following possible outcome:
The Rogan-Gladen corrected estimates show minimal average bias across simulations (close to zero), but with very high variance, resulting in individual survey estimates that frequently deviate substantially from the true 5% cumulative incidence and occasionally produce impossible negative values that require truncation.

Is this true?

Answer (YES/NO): YES